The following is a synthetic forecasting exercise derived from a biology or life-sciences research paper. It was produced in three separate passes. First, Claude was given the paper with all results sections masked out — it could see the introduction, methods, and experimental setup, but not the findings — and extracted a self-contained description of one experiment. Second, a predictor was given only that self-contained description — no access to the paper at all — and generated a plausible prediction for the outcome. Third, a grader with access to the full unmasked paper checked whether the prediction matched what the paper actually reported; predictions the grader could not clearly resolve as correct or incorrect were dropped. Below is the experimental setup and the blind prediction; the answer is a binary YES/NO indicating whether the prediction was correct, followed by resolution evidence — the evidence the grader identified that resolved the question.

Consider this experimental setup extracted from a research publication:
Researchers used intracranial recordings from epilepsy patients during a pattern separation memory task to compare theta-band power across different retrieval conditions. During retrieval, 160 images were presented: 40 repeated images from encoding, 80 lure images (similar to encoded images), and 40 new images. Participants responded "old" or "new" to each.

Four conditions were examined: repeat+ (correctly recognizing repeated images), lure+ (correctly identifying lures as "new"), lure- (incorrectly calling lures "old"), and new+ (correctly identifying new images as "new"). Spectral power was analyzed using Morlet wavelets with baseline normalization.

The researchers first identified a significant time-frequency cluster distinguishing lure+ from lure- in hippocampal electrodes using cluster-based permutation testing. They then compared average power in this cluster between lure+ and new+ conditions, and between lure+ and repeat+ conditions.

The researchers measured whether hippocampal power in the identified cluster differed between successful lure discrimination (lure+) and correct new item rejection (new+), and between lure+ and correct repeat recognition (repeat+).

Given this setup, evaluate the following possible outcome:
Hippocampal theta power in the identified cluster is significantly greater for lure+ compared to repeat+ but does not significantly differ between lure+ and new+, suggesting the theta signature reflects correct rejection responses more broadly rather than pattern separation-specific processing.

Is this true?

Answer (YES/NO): YES